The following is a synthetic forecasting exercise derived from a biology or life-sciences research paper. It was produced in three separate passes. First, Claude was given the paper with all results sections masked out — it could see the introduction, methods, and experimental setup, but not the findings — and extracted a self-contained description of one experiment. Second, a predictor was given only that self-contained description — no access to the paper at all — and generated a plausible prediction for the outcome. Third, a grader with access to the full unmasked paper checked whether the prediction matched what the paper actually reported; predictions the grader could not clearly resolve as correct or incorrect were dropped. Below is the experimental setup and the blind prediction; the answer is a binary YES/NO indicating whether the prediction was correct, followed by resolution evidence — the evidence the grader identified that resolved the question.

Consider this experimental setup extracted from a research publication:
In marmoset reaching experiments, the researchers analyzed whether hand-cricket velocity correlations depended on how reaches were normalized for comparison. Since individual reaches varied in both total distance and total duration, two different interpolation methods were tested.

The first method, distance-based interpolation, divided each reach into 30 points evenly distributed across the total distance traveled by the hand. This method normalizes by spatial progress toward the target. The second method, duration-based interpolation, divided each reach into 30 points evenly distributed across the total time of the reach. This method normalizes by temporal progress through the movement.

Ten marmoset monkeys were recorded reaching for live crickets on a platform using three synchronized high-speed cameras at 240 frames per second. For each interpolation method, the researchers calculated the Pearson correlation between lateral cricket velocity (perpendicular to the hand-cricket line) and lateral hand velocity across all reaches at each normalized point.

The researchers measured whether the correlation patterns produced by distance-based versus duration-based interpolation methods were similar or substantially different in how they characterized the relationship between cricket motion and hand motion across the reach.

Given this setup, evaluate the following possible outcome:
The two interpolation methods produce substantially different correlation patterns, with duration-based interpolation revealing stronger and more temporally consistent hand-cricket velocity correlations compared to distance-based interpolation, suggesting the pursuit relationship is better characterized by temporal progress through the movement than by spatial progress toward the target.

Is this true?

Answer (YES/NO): NO